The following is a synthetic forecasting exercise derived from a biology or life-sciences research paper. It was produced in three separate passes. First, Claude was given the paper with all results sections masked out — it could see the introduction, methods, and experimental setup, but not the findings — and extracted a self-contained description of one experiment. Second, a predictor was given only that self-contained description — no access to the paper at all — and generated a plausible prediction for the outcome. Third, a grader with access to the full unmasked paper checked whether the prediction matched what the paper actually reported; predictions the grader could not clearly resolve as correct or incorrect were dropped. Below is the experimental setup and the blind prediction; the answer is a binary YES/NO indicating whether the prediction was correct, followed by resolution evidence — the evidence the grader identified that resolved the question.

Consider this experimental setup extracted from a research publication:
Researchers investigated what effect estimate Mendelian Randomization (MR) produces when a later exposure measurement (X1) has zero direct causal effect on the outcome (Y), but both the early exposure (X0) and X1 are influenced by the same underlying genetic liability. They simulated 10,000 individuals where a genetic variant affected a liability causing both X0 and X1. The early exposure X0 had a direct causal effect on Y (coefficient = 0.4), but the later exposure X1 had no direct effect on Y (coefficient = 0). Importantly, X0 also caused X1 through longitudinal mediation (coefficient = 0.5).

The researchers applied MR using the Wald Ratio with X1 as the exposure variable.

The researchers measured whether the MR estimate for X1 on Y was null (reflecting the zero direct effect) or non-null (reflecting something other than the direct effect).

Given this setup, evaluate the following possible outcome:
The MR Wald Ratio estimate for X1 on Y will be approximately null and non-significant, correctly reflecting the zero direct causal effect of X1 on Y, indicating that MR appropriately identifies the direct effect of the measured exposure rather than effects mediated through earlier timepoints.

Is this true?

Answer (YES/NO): NO